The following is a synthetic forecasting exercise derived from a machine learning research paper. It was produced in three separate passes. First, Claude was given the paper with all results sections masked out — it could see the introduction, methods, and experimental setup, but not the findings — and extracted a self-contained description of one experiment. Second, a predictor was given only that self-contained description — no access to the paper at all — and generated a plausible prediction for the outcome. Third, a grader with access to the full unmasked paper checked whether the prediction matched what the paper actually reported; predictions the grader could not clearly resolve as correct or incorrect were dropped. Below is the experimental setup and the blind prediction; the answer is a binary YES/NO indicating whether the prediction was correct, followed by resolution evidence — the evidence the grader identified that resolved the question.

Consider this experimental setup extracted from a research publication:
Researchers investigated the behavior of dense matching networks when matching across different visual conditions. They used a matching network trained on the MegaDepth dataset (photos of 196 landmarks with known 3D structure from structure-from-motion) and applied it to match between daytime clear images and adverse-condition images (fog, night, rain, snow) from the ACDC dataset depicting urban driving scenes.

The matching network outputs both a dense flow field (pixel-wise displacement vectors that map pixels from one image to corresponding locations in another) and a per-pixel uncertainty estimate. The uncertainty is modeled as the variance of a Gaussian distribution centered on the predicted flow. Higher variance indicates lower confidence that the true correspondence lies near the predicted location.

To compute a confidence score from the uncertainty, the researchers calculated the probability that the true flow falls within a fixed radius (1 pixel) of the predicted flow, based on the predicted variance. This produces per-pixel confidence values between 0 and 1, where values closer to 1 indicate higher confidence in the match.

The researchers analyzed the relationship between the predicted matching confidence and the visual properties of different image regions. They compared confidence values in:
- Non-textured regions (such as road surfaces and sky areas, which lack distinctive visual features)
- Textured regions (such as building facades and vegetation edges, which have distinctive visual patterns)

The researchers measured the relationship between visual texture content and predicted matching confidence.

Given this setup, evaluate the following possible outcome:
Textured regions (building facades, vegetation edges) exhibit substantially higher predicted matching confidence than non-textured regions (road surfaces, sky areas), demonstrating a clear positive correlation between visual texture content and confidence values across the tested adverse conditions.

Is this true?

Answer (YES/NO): YES